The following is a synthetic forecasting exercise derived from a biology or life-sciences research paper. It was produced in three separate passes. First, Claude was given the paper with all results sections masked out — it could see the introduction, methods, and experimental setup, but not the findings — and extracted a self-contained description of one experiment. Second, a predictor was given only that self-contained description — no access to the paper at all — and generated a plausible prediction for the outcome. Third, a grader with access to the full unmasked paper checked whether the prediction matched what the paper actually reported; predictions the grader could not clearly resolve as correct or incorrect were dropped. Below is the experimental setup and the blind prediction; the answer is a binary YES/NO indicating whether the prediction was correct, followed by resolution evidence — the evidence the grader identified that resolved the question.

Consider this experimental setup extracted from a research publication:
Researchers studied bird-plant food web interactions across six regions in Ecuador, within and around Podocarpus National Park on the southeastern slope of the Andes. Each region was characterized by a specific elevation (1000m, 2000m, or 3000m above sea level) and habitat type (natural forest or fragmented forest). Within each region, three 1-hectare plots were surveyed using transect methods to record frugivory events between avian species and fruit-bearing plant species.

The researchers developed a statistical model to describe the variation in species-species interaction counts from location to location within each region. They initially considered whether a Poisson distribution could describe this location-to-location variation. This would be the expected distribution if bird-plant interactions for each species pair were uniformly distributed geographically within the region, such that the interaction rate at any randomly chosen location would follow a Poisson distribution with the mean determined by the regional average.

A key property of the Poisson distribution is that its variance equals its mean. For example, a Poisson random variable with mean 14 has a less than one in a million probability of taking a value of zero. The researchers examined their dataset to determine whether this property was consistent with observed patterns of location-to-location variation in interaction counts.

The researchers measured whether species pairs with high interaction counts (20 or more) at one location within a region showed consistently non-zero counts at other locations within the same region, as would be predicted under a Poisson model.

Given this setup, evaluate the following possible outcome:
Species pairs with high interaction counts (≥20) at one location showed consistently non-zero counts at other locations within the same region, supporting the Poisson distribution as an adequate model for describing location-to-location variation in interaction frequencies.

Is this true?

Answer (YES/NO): NO